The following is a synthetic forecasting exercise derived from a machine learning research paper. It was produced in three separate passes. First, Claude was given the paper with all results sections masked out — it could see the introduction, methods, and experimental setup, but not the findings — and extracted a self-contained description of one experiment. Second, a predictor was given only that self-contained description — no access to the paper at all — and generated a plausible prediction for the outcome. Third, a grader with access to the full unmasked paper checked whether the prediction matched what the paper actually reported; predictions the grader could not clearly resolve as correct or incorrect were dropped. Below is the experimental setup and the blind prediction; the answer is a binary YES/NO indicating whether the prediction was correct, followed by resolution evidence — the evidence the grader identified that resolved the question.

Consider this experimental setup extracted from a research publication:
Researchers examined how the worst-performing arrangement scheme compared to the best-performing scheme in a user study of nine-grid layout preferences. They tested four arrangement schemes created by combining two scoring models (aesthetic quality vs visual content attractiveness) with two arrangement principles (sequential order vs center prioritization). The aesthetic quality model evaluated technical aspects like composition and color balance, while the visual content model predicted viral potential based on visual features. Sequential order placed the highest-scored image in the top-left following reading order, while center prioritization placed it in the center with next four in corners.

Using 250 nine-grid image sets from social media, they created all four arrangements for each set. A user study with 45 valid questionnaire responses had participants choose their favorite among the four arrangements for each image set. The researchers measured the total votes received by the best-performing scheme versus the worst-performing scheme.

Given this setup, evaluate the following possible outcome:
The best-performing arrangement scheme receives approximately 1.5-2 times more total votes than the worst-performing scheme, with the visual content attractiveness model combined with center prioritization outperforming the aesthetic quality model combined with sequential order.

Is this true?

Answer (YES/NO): NO